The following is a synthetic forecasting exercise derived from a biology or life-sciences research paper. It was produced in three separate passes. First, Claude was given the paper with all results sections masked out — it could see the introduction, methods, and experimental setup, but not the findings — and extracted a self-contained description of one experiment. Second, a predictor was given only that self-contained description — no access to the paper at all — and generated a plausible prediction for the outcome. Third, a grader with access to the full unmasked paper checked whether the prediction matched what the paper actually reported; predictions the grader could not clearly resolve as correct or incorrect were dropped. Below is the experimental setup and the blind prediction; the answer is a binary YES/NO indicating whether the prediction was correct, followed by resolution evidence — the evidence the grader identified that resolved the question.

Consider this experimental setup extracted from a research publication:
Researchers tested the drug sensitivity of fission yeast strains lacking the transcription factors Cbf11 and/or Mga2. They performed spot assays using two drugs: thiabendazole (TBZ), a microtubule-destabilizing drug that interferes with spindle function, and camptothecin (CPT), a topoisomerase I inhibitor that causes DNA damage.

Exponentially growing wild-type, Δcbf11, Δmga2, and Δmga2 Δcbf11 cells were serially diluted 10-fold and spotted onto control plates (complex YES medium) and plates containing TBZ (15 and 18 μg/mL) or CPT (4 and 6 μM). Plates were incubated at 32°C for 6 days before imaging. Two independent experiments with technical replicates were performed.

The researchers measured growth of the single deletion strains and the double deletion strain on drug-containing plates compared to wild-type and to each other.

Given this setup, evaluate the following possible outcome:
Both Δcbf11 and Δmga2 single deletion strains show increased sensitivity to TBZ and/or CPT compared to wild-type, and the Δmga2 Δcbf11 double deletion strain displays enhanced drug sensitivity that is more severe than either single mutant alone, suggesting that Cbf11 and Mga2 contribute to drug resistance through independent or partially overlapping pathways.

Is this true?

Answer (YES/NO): NO